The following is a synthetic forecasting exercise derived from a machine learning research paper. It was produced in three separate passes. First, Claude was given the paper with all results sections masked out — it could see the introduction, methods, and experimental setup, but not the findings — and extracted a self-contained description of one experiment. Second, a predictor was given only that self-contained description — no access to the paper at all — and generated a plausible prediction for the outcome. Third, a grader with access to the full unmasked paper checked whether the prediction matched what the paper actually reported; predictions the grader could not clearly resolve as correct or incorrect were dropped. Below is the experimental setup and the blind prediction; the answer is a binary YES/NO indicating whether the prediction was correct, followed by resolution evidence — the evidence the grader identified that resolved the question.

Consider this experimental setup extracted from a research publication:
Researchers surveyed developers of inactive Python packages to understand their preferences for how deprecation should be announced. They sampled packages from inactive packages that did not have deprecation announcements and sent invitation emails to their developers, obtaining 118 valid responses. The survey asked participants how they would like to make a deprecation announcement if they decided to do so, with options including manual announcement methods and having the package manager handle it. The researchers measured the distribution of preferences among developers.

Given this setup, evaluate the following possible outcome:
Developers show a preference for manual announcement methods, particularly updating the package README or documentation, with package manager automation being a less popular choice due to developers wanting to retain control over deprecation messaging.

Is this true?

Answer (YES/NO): NO